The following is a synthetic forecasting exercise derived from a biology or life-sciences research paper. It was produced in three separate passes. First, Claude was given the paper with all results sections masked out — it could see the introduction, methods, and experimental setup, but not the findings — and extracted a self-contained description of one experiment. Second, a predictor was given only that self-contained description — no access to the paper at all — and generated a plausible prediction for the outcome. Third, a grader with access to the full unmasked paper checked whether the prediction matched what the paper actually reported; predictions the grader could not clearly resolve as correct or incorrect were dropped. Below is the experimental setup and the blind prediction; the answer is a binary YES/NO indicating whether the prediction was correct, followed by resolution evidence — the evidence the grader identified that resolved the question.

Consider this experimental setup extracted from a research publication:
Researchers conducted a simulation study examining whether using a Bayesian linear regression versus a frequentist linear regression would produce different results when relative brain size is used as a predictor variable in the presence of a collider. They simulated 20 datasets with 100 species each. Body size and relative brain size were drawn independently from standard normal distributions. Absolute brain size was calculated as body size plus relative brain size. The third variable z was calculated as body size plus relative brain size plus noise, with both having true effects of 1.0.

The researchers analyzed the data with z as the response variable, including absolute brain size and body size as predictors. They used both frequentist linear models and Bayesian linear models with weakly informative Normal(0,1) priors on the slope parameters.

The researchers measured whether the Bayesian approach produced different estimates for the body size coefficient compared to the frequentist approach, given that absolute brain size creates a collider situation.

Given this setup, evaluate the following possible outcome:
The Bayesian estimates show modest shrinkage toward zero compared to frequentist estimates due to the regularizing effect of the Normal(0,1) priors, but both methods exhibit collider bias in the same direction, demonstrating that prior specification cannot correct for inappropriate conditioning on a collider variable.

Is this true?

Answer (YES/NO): NO